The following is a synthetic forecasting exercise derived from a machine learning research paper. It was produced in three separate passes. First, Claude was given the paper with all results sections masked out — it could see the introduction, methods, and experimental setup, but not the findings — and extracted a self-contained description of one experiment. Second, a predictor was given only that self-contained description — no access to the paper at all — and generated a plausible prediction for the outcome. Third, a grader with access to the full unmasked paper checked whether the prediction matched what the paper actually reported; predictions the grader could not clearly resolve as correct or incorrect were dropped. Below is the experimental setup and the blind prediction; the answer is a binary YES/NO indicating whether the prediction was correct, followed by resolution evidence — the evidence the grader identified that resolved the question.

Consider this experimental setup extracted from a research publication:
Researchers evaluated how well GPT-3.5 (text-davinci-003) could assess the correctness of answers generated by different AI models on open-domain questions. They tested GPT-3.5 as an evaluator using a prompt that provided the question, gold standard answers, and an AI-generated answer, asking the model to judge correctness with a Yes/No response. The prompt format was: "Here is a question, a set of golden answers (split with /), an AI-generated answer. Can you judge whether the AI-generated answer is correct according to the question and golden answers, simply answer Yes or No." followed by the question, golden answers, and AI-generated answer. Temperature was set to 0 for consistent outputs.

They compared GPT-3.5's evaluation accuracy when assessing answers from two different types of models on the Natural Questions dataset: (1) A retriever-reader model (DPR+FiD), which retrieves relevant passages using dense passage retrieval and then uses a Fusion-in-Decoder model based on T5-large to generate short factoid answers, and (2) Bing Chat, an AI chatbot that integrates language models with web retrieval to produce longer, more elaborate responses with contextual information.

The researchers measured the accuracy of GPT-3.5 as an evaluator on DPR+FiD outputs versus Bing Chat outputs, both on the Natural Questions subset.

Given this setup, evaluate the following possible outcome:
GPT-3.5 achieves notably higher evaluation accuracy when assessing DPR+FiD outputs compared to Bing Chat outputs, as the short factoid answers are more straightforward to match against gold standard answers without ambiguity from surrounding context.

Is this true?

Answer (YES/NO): YES